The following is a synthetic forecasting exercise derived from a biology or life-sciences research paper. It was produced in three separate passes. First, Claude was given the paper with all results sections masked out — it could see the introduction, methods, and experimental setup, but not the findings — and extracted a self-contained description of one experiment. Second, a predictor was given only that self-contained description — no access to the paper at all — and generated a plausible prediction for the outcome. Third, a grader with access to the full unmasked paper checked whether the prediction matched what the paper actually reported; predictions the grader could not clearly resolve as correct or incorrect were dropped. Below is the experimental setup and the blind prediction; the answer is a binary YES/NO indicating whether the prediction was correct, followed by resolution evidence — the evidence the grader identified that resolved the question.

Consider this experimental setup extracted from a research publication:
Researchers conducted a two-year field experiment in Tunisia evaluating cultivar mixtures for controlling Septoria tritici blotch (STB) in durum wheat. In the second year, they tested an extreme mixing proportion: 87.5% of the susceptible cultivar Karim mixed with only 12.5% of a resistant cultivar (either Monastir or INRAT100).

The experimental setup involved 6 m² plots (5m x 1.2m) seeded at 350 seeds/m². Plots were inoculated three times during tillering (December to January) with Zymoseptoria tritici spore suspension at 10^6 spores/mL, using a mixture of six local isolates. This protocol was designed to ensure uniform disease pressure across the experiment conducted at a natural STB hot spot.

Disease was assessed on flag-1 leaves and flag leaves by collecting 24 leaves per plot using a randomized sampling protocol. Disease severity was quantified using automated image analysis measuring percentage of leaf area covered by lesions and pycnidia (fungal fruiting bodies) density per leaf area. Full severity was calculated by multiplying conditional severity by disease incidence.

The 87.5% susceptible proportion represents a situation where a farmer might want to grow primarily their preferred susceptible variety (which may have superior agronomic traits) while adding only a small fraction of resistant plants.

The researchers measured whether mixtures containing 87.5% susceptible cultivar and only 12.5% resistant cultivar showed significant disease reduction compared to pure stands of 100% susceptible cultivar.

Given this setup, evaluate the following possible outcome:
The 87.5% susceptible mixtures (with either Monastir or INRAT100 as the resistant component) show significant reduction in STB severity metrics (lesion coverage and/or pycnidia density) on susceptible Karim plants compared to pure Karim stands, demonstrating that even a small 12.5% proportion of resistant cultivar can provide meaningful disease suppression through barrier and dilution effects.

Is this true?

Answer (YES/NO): NO